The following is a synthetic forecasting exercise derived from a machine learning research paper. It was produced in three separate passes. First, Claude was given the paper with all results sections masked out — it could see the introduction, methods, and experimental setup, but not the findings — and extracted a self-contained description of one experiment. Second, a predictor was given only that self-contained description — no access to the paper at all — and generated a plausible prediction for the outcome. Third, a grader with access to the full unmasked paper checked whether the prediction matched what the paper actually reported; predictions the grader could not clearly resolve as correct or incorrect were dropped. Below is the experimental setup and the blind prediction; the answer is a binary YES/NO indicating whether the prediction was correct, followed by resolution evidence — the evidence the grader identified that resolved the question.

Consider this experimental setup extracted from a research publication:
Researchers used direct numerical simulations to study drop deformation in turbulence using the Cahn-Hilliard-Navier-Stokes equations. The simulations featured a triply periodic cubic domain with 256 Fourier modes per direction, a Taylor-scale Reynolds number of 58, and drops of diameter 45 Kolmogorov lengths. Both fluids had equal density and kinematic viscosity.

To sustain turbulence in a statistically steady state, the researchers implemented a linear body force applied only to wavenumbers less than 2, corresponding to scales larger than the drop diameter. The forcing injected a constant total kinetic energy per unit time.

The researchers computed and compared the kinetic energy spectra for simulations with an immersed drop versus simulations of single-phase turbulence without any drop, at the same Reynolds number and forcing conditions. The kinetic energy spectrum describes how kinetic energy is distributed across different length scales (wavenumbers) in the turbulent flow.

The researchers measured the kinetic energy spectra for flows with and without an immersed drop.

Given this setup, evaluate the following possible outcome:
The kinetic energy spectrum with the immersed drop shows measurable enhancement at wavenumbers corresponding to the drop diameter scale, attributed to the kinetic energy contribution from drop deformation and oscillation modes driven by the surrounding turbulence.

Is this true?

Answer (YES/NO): NO